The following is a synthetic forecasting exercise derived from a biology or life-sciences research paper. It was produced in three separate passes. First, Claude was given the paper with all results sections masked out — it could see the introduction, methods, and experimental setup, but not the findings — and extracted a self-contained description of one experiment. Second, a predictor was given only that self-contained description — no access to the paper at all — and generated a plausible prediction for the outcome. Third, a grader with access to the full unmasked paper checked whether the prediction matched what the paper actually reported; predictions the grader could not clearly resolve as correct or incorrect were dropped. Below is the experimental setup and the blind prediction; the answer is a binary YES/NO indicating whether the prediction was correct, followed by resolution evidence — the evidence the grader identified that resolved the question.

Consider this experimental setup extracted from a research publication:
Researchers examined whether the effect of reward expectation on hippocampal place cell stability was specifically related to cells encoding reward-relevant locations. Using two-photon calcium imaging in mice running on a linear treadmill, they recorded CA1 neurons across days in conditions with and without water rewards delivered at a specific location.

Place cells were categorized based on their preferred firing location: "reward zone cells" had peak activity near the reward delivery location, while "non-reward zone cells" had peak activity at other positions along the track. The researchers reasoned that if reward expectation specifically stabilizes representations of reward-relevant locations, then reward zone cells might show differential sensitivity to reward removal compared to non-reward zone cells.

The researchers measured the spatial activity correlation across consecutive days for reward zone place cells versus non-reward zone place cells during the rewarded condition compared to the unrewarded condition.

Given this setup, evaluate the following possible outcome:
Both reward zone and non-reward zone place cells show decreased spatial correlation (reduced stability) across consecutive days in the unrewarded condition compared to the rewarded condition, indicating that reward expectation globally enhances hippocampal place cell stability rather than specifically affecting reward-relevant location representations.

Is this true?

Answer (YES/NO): YES